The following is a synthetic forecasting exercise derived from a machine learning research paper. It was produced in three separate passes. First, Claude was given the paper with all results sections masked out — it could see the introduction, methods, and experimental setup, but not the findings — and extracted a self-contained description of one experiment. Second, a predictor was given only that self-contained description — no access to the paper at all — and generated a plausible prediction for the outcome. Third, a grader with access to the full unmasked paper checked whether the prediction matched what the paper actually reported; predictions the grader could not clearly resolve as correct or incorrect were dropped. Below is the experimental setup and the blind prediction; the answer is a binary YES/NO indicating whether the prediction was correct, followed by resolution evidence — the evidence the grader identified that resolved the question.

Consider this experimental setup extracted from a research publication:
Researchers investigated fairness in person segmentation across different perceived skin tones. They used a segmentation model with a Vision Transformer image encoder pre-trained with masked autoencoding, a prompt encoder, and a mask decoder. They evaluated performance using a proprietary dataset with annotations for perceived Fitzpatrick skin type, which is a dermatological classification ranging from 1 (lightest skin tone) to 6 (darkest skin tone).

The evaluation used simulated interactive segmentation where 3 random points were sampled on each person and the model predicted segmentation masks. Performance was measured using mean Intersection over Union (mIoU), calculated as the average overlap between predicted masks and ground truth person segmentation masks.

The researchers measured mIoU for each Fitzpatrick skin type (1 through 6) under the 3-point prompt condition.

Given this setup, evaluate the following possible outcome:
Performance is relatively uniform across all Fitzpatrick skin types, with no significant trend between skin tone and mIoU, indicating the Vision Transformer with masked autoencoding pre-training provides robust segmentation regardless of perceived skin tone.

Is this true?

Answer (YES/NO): YES